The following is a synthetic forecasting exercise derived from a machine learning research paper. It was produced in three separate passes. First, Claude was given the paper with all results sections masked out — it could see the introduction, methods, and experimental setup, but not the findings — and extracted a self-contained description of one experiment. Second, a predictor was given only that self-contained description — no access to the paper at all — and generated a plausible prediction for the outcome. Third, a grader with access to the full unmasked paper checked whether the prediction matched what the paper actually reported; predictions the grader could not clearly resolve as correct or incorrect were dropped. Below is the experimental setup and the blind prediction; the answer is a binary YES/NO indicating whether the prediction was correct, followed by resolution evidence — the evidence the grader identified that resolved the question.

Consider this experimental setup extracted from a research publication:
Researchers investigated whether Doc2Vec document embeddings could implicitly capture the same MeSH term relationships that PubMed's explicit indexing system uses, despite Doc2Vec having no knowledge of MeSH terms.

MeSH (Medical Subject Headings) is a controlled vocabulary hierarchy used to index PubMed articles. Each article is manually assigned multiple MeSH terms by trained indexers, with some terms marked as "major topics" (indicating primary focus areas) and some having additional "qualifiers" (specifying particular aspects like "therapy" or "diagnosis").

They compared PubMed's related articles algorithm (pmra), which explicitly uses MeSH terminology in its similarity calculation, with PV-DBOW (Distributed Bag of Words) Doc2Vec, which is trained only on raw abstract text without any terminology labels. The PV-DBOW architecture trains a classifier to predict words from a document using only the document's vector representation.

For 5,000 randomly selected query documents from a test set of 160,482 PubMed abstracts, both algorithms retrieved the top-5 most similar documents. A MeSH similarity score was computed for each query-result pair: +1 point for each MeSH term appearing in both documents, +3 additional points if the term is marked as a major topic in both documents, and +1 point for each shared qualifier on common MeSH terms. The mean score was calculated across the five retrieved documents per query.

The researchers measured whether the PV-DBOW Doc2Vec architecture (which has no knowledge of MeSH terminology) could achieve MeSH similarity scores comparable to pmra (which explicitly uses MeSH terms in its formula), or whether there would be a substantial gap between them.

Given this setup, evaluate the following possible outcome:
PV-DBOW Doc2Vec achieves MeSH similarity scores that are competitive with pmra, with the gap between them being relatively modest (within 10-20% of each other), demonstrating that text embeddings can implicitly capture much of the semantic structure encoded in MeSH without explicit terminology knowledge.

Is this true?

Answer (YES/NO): YES